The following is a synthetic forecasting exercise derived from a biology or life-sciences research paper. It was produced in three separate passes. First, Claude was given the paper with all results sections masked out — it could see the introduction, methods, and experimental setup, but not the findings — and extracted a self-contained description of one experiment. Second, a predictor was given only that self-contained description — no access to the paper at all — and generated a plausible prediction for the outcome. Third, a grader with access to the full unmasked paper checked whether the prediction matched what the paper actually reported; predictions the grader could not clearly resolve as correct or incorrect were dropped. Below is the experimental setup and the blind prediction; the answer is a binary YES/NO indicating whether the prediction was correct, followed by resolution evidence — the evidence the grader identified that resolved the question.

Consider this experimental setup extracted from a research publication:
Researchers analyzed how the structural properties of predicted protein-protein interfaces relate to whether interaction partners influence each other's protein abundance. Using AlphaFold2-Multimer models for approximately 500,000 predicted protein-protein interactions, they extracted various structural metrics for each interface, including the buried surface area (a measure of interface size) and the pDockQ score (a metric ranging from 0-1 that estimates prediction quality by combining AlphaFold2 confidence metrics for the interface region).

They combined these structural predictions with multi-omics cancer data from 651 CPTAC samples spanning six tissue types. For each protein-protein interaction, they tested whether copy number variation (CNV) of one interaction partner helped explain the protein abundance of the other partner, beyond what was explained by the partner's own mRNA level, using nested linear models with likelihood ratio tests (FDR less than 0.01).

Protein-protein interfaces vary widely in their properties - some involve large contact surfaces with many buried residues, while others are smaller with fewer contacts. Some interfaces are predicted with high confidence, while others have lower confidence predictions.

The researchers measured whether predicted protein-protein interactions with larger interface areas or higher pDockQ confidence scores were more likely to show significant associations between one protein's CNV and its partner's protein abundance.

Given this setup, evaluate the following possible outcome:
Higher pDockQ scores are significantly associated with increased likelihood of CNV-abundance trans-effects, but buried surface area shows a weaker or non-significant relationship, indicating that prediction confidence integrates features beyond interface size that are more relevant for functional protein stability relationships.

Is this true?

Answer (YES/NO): NO